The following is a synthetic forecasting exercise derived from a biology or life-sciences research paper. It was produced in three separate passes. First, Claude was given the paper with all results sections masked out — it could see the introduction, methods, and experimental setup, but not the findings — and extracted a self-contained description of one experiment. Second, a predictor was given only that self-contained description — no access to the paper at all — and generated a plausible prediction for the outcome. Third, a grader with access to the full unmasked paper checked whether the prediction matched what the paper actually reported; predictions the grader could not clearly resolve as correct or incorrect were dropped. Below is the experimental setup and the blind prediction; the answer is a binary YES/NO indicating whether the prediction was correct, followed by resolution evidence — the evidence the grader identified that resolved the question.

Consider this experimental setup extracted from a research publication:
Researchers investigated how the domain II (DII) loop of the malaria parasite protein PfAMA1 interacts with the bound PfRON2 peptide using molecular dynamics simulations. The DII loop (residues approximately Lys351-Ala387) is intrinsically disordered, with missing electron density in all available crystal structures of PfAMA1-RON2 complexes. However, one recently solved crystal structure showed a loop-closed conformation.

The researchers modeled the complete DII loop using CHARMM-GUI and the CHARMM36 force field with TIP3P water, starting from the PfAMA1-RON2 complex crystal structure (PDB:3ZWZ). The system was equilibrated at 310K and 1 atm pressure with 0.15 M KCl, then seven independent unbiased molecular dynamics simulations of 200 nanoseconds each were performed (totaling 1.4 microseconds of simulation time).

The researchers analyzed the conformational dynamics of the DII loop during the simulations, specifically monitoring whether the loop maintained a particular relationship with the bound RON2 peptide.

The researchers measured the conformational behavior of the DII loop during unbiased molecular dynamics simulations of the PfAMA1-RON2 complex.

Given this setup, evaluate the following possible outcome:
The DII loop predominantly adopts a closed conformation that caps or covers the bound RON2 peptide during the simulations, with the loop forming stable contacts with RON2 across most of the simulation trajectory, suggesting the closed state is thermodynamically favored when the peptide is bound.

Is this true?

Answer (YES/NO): NO